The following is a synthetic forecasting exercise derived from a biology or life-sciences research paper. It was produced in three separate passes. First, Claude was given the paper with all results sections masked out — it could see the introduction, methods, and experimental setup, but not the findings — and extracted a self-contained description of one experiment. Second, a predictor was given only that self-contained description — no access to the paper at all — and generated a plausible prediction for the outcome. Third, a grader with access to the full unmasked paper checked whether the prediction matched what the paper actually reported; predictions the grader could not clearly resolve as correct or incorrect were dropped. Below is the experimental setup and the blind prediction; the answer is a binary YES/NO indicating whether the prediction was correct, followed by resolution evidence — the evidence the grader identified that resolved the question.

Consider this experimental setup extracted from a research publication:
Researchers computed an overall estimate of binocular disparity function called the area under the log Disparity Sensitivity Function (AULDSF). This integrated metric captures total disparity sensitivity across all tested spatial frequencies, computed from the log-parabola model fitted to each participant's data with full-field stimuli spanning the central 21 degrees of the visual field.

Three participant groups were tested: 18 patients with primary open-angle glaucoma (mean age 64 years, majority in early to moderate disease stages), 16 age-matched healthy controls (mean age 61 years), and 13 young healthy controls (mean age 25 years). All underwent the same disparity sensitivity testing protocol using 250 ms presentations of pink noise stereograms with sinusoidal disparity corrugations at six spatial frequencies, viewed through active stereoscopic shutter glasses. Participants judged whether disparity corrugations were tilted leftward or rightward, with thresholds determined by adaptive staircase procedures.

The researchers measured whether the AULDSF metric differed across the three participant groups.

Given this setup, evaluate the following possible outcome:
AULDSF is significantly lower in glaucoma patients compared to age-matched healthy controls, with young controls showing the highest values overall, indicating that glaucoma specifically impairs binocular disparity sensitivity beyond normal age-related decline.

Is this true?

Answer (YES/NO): NO